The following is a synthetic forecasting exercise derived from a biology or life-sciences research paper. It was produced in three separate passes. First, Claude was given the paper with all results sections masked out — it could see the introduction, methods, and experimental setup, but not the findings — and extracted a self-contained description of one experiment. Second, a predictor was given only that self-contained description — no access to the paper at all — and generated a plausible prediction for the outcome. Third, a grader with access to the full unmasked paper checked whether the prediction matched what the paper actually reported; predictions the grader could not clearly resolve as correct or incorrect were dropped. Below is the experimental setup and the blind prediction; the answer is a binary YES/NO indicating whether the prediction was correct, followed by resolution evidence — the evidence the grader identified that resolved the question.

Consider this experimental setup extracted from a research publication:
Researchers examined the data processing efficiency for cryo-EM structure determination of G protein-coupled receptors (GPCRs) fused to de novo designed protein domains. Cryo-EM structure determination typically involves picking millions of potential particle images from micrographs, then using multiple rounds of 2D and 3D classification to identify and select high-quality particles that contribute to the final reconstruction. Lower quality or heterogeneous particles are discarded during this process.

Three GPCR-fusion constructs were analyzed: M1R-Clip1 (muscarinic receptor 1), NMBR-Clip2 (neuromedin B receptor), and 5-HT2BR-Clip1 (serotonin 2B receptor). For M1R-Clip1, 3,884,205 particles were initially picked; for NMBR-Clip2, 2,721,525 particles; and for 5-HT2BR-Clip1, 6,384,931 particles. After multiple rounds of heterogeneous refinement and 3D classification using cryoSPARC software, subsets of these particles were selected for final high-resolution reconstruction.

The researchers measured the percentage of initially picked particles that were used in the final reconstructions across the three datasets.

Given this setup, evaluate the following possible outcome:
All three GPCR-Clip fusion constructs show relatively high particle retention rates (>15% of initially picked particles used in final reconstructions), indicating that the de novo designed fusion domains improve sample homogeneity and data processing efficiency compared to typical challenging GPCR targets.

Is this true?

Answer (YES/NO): NO